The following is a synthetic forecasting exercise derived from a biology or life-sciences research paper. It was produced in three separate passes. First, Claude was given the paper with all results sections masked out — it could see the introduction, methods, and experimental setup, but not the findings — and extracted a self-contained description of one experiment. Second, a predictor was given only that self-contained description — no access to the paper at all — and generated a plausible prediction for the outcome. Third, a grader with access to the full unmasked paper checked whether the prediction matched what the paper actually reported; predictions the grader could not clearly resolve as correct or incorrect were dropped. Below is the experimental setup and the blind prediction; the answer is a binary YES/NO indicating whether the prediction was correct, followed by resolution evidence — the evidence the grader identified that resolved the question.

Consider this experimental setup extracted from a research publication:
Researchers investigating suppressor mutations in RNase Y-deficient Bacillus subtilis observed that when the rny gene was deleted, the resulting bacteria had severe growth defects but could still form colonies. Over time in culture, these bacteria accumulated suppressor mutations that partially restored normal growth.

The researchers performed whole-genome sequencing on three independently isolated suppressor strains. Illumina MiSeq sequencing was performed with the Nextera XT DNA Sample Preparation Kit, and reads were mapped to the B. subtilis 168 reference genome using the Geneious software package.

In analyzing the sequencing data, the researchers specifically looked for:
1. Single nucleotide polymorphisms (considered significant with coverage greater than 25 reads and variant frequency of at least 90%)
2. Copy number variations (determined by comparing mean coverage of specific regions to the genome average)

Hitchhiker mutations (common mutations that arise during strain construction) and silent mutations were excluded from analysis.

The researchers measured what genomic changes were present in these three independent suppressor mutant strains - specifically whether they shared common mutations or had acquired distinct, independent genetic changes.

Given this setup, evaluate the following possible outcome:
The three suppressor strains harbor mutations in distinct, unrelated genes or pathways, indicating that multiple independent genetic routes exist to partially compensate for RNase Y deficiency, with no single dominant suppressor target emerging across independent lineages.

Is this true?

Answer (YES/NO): NO